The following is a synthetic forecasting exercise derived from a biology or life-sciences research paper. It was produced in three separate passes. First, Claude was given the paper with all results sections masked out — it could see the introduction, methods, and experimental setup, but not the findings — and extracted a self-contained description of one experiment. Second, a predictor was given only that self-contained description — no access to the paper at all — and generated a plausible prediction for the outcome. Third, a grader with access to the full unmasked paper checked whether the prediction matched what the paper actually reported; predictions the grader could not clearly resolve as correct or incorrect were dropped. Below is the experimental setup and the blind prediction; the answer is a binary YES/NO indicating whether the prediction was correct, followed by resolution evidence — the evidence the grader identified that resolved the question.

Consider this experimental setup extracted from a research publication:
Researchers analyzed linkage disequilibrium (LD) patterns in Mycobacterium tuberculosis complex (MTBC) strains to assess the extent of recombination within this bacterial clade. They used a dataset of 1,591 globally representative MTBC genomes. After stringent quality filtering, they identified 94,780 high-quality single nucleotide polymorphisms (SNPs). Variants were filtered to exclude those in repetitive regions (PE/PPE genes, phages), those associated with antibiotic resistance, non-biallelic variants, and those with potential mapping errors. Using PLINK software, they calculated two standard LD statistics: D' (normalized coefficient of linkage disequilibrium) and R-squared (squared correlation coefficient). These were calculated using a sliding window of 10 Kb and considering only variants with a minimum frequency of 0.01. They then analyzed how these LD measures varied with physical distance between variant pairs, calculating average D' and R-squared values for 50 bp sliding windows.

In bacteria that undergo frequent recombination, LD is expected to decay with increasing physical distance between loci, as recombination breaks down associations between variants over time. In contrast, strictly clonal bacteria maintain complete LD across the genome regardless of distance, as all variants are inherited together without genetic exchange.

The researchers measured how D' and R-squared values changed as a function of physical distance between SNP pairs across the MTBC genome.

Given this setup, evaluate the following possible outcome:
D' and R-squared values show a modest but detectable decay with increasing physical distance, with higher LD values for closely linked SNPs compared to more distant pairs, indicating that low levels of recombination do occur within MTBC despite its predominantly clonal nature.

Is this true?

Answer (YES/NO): NO